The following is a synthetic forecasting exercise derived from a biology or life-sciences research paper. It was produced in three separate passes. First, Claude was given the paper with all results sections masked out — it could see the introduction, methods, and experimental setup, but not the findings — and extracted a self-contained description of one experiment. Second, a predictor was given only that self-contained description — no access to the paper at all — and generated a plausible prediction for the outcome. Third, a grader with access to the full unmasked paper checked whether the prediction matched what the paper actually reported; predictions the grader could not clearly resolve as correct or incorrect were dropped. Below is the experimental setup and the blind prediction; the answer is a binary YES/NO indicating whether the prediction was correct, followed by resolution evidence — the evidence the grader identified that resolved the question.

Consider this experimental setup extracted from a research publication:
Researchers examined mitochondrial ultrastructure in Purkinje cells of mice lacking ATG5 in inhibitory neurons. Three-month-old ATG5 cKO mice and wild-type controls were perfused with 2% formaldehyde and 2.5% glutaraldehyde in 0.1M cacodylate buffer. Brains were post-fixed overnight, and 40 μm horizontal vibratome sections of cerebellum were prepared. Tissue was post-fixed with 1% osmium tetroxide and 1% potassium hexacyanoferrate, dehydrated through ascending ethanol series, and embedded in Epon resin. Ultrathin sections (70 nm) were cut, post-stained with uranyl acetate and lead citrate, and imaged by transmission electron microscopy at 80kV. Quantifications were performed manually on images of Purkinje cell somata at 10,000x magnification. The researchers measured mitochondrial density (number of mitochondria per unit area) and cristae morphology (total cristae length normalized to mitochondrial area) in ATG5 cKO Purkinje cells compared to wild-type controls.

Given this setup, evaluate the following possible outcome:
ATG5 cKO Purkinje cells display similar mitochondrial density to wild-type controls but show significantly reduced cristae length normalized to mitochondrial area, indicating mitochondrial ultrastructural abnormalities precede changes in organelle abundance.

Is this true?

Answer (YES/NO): NO